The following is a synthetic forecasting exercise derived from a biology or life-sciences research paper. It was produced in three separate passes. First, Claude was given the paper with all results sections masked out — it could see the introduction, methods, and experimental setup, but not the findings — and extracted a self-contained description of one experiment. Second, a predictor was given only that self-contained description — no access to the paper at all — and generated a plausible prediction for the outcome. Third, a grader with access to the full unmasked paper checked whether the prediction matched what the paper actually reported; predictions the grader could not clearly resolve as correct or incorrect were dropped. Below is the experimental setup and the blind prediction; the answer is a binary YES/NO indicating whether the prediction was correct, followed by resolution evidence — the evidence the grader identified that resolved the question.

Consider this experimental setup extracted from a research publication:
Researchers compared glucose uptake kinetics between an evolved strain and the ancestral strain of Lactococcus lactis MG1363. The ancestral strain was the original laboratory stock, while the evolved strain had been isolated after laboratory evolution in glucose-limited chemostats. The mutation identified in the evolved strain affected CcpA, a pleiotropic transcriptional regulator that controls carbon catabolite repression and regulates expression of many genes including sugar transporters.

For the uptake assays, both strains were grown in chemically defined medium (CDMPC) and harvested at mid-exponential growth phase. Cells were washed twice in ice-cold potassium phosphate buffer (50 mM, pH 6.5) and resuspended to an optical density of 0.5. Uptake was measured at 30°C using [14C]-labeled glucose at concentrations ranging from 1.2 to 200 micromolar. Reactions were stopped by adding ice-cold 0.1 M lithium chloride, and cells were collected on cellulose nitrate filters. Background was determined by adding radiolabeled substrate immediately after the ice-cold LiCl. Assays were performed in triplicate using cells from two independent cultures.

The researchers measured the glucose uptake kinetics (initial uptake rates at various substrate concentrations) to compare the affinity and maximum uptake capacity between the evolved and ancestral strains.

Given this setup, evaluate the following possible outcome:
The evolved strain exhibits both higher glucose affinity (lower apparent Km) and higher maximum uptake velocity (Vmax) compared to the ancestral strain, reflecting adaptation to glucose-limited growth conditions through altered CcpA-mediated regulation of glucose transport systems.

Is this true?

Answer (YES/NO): NO